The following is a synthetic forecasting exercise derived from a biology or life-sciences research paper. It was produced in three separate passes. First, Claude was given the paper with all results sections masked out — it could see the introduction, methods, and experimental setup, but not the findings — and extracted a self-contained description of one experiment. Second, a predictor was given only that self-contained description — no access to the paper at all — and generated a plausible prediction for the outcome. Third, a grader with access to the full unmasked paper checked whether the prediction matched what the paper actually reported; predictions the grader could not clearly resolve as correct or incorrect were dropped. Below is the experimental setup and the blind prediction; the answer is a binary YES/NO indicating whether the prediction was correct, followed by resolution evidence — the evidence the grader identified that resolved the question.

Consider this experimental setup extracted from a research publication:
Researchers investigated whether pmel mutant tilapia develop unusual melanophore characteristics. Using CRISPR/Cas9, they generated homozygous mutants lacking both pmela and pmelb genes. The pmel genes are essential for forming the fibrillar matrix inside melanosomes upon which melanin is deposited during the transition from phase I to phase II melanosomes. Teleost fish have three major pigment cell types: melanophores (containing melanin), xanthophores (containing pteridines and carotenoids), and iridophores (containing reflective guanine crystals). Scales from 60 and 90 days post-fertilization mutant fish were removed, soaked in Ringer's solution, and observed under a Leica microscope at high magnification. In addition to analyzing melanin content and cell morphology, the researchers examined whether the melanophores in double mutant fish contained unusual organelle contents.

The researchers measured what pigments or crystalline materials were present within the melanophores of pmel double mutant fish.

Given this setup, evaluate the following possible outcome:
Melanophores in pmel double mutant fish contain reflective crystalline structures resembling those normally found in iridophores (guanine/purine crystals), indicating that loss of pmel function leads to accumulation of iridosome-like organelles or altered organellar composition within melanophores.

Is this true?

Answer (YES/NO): YES